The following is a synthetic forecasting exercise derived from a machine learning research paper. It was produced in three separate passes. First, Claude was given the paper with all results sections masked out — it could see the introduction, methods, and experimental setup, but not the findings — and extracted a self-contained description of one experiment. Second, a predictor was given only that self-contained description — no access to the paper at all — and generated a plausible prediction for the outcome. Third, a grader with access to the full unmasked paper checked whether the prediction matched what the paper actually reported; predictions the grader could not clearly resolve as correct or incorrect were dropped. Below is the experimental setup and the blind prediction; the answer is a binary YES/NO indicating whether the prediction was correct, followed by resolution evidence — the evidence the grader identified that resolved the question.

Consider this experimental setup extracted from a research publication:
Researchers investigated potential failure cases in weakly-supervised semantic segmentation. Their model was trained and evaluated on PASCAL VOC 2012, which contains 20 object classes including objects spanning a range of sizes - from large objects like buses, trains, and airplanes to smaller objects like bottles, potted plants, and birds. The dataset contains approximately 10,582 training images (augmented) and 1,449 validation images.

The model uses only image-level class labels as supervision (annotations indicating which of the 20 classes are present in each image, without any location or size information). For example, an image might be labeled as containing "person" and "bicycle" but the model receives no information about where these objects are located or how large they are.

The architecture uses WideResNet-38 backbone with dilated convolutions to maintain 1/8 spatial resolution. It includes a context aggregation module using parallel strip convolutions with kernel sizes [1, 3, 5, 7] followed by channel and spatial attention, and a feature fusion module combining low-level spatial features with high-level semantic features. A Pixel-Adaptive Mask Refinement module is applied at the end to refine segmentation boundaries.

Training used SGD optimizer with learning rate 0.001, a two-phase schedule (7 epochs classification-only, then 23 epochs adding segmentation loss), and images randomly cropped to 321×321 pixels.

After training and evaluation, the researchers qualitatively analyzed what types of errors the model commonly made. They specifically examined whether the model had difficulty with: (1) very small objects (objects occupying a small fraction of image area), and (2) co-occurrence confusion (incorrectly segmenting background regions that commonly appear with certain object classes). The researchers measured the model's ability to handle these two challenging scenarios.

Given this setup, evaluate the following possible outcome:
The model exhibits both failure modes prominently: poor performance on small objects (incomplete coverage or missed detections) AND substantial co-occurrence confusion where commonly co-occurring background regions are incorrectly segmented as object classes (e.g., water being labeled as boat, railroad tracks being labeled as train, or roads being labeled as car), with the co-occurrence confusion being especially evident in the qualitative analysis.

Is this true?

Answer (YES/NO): YES